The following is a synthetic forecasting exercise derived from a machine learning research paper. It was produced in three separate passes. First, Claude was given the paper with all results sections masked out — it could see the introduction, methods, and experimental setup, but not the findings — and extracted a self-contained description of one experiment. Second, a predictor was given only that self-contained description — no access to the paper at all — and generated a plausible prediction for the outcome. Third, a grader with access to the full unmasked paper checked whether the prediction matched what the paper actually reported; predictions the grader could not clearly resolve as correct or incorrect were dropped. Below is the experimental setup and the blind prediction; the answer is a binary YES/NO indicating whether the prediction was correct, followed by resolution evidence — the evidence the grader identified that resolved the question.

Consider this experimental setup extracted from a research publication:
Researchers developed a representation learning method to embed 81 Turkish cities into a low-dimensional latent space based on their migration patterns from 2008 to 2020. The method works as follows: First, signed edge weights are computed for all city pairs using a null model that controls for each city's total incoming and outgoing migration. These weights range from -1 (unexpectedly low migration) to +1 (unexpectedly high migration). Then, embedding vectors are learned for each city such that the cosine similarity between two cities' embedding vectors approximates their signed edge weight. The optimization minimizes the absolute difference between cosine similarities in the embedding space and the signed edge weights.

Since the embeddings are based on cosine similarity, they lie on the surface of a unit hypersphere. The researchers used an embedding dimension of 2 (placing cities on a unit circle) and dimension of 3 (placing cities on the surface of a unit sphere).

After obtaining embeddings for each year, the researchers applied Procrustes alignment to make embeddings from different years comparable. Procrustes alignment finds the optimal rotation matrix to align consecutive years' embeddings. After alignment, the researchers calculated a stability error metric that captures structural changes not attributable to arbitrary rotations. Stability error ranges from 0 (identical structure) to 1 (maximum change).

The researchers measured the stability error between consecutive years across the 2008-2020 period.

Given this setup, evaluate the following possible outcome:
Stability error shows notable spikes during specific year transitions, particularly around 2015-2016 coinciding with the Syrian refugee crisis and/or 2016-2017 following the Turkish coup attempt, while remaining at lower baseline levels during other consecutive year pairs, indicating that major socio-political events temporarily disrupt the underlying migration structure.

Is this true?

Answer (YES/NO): NO